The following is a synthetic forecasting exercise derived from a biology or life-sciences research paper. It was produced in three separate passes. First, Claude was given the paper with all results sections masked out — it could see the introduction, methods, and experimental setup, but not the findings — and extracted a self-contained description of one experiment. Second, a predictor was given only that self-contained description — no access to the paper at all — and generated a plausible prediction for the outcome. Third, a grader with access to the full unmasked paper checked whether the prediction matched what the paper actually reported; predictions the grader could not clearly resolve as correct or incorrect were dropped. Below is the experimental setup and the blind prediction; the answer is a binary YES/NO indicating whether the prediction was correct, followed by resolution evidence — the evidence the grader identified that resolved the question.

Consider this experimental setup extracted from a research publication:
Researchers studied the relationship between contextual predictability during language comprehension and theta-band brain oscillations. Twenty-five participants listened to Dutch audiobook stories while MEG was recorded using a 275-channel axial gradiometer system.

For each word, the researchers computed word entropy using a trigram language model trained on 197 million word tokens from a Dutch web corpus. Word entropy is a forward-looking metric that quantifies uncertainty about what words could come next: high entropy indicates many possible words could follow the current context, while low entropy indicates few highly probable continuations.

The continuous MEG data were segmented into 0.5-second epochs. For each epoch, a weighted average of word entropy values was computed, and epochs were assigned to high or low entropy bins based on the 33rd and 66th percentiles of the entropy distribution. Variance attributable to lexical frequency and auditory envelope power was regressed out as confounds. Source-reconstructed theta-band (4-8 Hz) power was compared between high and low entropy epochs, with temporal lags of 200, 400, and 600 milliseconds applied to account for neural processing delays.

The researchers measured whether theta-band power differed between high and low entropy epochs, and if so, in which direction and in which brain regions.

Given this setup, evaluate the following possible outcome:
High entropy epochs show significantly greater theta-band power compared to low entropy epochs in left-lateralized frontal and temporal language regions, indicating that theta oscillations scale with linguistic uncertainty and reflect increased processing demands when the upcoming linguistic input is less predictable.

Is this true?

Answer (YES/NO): YES